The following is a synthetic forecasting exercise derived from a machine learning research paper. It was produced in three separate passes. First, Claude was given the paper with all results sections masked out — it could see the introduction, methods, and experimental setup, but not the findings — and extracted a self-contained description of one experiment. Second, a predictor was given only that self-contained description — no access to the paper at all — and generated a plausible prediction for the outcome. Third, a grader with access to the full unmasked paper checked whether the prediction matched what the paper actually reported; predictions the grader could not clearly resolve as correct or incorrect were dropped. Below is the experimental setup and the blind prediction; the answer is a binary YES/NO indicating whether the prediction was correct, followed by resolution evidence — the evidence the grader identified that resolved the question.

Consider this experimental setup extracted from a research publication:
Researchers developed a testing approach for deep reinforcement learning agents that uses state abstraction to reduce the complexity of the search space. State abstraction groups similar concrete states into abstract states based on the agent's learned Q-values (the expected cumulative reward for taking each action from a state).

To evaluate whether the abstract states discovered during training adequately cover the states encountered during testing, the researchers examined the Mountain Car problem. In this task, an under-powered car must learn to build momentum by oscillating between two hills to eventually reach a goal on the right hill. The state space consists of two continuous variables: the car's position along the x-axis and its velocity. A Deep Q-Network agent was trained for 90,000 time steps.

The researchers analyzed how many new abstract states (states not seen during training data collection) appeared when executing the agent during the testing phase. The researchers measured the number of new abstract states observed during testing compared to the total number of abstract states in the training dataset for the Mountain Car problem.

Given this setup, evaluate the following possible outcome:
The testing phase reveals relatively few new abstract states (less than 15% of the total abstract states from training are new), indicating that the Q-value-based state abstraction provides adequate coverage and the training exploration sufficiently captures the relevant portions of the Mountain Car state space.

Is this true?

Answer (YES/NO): YES